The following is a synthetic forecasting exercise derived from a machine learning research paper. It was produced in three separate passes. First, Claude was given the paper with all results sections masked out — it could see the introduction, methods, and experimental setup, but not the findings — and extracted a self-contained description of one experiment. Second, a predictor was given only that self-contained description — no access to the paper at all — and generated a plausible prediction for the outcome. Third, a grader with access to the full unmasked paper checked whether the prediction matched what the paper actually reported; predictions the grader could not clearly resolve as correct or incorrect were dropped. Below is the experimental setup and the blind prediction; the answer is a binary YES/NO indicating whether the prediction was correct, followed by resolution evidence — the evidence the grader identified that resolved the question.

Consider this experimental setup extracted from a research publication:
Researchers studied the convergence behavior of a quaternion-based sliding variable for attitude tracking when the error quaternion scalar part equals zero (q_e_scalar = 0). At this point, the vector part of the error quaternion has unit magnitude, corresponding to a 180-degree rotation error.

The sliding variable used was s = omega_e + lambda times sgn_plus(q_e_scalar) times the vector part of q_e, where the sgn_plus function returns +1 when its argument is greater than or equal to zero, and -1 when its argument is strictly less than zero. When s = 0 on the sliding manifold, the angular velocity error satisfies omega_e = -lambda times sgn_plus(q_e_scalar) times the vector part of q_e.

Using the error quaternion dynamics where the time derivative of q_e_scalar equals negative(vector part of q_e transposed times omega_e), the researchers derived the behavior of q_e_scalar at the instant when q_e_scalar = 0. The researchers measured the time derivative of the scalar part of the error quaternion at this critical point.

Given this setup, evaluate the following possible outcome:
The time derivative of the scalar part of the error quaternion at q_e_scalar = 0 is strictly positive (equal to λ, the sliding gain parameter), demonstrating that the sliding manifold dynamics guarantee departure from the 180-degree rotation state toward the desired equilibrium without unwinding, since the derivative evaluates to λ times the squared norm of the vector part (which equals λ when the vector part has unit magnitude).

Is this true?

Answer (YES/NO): YES